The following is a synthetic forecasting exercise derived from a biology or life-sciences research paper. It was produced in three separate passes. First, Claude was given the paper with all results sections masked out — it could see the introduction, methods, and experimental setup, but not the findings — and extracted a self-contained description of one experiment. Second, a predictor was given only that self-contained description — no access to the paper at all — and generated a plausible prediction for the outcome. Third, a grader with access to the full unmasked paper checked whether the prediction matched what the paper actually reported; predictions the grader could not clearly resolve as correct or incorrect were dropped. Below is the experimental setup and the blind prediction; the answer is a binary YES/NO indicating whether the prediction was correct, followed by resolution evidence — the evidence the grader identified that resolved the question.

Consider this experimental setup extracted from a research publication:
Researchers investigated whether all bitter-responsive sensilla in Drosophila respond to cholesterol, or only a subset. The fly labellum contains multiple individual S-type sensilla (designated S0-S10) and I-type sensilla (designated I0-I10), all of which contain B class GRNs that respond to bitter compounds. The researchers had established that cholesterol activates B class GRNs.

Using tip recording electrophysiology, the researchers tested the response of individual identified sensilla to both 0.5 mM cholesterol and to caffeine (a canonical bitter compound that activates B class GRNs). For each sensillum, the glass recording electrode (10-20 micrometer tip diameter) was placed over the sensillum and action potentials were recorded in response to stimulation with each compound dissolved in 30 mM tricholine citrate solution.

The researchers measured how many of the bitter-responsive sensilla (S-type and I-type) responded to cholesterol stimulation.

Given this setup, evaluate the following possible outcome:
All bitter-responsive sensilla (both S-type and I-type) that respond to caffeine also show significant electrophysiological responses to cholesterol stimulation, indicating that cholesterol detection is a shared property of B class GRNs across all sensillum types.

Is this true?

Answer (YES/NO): NO